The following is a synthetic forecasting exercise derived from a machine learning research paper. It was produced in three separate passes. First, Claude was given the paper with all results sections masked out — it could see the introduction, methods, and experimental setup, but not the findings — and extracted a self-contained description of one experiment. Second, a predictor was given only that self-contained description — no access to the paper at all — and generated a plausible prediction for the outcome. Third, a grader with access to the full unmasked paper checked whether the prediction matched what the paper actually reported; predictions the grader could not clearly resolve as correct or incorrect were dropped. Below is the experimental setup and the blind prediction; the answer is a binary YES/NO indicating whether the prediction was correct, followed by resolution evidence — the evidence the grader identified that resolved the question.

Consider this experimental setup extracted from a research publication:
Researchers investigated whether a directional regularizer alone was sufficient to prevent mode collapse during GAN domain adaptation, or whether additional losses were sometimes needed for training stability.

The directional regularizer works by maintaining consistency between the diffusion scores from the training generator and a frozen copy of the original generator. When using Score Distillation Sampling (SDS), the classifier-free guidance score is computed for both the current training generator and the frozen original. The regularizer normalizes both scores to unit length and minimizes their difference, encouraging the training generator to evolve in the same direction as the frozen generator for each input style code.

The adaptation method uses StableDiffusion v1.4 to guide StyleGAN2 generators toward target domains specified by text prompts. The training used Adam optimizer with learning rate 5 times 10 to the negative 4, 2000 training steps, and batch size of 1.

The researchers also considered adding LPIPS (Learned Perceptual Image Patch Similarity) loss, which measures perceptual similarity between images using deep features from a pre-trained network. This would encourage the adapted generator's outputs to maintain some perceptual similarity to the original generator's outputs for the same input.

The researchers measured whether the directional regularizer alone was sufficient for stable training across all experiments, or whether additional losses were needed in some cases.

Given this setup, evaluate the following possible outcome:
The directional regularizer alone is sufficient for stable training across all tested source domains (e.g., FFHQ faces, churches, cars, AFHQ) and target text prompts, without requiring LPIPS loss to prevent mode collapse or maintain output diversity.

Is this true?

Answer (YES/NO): NO